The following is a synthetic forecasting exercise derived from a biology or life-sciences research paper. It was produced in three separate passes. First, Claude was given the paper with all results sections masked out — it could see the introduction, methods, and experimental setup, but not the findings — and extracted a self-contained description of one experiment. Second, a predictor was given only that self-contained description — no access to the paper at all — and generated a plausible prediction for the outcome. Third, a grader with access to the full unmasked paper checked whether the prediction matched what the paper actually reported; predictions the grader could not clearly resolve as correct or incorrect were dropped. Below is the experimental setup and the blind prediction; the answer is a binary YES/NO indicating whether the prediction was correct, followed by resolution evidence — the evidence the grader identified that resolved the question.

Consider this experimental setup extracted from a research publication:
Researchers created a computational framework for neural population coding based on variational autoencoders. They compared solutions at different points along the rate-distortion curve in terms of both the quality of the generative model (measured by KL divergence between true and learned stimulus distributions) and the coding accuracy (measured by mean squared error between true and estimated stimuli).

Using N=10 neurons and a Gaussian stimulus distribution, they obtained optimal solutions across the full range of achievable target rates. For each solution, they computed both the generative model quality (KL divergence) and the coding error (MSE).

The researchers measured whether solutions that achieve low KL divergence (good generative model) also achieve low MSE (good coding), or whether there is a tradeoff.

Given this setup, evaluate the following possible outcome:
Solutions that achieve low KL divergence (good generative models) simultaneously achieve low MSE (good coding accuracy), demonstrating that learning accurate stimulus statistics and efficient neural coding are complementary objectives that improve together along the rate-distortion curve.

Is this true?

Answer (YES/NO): NO